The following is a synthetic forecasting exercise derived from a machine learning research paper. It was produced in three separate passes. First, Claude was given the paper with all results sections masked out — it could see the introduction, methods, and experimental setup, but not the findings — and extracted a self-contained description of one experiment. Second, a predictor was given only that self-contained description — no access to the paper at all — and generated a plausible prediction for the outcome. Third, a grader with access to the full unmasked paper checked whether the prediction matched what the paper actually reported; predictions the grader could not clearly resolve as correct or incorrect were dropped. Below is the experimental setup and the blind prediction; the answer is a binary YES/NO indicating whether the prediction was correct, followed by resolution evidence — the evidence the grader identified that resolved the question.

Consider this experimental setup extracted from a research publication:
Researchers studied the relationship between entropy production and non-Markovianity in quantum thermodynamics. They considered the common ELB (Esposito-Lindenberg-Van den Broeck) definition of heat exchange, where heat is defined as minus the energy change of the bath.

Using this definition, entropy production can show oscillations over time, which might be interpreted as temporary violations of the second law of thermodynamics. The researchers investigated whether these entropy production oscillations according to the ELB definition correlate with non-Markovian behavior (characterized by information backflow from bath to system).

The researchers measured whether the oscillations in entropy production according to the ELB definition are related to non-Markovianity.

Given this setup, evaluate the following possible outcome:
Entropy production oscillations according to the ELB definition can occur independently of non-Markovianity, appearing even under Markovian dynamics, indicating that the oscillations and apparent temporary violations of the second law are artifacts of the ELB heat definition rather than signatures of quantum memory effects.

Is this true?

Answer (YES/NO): YES